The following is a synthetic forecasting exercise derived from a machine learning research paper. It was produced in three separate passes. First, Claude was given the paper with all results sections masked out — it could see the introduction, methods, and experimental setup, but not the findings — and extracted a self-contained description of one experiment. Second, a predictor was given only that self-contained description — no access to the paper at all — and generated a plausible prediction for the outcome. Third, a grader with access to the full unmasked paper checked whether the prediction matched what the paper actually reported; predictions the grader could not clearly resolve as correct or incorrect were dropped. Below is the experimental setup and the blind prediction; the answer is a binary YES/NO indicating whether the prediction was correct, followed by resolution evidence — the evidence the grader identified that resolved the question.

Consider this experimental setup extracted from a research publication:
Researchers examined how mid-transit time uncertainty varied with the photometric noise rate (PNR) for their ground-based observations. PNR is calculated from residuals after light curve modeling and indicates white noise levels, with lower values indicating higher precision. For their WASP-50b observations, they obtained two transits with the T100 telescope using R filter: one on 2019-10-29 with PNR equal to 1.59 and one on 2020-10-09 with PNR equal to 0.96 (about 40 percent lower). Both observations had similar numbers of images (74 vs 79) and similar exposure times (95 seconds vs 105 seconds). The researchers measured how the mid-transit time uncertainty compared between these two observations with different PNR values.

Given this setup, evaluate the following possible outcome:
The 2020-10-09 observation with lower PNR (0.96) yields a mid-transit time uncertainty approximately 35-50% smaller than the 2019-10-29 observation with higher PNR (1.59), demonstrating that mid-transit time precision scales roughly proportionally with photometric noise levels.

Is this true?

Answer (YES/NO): NO